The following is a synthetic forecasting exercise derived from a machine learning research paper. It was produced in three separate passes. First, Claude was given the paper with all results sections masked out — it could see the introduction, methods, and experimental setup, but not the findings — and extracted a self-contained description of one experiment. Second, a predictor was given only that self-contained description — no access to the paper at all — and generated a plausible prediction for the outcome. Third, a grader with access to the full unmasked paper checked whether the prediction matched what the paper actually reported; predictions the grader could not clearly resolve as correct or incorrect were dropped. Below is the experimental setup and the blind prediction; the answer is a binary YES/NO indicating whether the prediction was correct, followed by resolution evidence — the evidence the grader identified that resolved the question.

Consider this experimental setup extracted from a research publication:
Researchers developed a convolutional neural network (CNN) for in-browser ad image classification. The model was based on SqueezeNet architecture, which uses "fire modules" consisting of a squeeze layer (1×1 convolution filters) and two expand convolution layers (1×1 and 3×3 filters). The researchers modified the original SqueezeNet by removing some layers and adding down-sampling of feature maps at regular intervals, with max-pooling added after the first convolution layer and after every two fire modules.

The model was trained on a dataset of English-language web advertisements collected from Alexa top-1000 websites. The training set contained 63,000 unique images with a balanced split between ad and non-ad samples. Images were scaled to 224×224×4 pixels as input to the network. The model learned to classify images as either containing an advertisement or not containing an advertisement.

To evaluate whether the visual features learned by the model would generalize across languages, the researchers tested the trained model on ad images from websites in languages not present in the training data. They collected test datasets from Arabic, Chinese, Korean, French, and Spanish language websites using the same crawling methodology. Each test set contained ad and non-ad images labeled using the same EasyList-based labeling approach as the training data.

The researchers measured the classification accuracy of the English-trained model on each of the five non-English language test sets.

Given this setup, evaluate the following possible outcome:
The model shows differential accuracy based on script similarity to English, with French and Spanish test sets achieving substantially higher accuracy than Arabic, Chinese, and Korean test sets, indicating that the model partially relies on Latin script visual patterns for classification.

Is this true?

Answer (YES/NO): YES